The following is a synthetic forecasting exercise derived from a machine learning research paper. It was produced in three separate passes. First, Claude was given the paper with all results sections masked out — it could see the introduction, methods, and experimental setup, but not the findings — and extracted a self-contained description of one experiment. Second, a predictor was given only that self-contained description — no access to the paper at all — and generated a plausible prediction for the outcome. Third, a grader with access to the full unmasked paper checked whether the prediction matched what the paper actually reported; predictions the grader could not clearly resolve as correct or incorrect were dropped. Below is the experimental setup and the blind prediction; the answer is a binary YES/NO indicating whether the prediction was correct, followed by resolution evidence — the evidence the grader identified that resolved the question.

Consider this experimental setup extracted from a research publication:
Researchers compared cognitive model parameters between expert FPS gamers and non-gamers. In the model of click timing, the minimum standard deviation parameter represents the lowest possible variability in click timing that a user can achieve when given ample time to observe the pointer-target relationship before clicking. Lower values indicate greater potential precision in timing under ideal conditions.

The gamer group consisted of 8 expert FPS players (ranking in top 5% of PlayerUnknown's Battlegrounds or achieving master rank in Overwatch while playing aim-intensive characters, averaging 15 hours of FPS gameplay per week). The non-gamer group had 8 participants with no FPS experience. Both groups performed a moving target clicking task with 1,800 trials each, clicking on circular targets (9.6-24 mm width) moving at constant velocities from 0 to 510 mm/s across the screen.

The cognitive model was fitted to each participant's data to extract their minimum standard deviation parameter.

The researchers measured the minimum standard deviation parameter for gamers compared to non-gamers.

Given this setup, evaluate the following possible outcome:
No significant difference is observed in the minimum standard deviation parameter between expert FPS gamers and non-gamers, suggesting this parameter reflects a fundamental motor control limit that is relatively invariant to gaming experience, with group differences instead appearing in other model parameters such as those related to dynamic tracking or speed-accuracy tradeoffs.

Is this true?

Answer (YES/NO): YES